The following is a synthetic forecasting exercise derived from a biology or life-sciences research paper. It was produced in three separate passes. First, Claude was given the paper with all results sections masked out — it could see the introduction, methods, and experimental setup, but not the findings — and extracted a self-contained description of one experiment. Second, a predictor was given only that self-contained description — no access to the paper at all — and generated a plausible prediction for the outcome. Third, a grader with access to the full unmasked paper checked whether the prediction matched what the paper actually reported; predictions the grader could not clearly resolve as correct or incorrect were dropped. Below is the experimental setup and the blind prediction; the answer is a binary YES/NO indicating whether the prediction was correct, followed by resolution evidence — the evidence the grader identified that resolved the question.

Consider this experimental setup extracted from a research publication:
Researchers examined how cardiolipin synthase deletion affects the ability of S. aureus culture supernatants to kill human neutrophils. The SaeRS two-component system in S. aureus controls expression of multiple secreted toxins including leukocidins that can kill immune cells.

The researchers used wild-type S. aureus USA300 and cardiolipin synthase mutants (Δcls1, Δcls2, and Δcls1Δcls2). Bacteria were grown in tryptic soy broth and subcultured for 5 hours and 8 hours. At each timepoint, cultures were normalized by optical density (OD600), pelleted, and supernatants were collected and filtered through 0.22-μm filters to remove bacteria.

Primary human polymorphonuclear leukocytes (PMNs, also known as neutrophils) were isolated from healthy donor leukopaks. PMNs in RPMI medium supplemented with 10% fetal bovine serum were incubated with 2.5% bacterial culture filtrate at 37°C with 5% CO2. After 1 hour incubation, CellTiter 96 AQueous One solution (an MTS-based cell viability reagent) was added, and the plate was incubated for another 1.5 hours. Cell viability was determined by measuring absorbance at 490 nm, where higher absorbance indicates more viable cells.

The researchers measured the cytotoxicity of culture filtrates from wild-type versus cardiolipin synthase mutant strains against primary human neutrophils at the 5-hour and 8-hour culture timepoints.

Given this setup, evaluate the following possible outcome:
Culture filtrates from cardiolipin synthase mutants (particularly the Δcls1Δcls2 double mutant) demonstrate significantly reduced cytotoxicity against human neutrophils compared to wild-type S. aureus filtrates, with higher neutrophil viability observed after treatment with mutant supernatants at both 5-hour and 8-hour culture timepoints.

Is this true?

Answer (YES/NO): YES